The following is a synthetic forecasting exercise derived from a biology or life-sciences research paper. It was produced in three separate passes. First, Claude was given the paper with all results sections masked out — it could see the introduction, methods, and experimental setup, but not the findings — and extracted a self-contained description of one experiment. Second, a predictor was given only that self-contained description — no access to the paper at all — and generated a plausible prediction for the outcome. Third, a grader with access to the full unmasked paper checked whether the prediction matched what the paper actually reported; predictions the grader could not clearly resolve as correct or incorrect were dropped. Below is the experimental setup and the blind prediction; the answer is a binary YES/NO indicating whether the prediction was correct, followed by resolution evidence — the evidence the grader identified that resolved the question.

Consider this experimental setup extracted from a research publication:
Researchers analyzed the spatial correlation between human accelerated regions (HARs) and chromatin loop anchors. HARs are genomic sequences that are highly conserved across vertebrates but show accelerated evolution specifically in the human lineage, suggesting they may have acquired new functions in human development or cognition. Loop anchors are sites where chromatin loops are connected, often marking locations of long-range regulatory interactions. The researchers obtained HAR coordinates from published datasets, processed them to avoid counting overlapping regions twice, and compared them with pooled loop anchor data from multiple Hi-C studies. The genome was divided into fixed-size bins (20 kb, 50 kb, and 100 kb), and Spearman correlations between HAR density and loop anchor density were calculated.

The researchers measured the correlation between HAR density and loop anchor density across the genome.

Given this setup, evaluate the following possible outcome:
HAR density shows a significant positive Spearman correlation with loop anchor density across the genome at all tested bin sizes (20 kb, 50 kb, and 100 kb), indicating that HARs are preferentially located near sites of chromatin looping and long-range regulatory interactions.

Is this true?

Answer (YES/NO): YES